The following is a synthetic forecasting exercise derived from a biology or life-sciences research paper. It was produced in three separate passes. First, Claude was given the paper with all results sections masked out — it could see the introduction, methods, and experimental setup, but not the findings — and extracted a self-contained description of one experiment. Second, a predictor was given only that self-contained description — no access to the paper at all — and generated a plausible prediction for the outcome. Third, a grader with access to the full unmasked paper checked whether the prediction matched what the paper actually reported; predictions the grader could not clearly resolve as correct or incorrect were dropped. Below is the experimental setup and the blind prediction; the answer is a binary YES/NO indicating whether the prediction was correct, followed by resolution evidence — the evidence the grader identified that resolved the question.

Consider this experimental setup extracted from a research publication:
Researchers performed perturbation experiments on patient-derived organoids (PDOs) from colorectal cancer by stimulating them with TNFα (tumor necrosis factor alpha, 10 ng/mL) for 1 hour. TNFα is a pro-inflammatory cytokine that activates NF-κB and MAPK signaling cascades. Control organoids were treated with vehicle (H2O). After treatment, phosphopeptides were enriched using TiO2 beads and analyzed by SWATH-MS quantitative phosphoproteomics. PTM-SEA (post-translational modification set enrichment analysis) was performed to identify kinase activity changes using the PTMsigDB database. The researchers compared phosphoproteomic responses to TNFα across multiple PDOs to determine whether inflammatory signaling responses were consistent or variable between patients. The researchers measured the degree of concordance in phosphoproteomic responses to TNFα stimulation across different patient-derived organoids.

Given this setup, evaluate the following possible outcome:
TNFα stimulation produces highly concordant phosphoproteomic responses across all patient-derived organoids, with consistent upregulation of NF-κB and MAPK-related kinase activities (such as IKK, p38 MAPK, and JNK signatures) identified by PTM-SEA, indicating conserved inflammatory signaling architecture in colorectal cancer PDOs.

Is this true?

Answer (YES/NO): NO